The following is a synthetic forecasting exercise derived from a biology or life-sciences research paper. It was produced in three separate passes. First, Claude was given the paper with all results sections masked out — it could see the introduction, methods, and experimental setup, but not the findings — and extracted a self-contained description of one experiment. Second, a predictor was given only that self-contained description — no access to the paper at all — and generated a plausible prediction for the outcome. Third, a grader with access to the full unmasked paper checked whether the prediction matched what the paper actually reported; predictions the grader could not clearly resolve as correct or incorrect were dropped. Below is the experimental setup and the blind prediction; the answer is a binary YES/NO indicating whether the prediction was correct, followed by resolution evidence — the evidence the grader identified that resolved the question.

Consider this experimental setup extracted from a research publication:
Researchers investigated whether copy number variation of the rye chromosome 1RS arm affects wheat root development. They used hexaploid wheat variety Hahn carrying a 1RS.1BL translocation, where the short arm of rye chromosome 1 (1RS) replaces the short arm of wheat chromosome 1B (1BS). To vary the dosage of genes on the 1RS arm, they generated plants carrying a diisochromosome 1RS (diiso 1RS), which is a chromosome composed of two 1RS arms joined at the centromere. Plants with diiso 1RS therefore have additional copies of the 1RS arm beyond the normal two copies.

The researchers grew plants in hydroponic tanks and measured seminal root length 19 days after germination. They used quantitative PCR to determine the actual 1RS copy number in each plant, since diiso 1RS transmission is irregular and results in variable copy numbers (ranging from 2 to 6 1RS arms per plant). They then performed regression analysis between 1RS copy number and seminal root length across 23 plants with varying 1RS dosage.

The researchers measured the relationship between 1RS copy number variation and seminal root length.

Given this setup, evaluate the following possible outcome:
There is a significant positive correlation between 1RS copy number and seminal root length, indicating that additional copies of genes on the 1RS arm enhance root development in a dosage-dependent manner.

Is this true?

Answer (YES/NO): NO